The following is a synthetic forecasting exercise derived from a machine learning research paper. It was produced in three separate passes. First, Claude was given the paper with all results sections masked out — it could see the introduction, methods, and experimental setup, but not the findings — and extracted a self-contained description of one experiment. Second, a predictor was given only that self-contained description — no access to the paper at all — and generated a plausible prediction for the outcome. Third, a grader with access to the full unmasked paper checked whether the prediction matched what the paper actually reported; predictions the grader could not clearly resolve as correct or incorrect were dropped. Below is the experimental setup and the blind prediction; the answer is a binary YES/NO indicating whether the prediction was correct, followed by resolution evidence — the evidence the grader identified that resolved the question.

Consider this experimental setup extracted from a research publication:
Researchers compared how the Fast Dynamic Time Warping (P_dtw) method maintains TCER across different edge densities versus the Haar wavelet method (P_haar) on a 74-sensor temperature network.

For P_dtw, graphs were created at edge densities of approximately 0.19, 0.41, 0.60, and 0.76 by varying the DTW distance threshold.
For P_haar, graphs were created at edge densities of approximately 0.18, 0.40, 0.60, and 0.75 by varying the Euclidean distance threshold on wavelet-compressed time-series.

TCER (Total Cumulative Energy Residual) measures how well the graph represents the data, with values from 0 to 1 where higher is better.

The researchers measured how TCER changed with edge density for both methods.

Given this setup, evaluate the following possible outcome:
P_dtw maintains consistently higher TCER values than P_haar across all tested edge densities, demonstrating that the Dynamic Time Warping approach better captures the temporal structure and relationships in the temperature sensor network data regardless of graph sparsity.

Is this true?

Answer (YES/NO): NO